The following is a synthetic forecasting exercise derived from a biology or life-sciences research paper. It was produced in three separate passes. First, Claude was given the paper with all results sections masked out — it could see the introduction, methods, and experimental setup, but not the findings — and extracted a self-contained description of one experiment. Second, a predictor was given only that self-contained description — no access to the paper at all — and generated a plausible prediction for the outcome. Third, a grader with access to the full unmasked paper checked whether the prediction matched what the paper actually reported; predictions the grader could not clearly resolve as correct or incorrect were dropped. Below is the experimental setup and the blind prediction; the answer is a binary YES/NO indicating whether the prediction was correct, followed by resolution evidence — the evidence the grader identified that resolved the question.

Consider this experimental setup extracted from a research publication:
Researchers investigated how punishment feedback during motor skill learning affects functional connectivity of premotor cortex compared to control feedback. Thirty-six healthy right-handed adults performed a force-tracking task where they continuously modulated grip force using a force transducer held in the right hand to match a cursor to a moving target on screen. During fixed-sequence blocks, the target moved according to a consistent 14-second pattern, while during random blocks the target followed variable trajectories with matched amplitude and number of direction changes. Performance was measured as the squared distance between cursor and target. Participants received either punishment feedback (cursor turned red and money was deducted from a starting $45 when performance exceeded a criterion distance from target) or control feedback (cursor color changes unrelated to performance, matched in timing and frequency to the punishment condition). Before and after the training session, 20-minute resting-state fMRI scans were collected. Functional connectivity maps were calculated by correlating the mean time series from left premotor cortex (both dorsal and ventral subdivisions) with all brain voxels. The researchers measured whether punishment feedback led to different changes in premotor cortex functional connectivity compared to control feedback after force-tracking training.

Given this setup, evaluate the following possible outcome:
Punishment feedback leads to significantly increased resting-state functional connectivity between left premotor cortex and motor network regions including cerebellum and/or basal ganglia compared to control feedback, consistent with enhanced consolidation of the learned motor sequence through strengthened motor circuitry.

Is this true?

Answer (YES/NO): YES